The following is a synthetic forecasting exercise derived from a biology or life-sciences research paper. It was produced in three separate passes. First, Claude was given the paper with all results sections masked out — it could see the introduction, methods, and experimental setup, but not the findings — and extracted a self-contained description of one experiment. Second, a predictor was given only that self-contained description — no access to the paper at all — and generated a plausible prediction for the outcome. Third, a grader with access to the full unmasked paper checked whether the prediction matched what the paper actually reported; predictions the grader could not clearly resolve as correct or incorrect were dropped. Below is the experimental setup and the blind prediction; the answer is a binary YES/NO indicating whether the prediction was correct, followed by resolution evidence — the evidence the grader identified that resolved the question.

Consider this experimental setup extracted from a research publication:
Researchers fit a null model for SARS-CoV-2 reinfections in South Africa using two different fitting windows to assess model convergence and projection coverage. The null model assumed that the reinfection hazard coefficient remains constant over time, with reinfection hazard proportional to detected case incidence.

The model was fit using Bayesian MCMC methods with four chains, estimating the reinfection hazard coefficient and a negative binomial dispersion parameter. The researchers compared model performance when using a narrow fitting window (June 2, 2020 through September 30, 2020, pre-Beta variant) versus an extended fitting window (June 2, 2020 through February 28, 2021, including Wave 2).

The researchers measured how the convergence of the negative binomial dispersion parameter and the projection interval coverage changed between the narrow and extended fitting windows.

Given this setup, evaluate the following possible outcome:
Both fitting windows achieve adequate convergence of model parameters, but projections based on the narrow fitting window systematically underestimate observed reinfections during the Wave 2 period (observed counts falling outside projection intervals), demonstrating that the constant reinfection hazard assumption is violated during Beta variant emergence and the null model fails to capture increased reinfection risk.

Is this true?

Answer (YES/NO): NO